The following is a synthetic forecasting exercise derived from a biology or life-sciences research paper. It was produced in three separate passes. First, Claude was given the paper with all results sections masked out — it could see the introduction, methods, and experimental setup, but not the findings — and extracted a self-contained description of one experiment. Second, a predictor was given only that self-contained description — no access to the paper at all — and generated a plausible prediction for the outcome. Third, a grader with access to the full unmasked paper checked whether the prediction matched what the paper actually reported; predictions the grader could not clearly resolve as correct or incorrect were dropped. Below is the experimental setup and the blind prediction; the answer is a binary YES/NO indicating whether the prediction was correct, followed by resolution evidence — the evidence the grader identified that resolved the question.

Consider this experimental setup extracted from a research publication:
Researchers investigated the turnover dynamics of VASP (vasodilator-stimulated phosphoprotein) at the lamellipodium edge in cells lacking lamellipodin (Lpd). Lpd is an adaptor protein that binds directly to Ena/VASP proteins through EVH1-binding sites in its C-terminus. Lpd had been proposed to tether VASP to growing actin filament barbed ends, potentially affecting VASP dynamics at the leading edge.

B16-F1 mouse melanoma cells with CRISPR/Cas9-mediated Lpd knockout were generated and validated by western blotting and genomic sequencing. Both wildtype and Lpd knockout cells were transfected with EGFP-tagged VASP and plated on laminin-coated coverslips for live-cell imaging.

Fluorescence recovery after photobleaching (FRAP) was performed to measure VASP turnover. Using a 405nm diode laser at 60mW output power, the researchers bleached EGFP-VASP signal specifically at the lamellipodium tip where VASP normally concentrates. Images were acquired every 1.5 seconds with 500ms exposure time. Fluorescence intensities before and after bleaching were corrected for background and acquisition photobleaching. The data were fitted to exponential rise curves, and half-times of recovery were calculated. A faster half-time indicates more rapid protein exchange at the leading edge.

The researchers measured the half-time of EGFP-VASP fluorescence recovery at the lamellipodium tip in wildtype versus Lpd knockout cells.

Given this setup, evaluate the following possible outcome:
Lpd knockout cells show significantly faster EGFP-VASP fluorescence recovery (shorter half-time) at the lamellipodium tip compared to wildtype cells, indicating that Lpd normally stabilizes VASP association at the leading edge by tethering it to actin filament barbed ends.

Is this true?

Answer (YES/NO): YES